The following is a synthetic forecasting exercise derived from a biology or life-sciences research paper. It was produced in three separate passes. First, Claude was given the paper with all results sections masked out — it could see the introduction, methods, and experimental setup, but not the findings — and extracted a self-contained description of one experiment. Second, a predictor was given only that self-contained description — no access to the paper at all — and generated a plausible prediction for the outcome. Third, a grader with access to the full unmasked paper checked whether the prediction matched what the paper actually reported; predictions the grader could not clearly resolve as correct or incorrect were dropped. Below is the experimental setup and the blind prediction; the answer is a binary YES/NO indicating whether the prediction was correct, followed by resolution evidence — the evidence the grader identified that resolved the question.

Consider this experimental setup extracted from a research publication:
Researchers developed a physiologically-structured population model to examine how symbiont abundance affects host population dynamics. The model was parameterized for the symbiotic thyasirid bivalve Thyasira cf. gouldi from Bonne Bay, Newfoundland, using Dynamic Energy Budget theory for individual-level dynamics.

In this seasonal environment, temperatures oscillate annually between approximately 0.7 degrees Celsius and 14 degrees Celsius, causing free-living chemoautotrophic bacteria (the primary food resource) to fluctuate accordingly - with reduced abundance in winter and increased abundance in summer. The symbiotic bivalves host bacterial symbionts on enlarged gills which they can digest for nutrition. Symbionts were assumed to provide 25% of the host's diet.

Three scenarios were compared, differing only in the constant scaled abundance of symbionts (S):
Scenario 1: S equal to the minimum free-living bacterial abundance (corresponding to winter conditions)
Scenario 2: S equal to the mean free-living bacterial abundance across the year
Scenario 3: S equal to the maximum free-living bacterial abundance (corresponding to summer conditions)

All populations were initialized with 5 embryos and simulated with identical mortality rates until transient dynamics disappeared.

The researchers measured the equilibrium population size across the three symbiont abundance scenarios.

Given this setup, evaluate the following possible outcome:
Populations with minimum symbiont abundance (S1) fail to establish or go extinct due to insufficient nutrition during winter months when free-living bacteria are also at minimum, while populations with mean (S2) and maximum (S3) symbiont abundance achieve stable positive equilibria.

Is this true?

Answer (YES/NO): NO